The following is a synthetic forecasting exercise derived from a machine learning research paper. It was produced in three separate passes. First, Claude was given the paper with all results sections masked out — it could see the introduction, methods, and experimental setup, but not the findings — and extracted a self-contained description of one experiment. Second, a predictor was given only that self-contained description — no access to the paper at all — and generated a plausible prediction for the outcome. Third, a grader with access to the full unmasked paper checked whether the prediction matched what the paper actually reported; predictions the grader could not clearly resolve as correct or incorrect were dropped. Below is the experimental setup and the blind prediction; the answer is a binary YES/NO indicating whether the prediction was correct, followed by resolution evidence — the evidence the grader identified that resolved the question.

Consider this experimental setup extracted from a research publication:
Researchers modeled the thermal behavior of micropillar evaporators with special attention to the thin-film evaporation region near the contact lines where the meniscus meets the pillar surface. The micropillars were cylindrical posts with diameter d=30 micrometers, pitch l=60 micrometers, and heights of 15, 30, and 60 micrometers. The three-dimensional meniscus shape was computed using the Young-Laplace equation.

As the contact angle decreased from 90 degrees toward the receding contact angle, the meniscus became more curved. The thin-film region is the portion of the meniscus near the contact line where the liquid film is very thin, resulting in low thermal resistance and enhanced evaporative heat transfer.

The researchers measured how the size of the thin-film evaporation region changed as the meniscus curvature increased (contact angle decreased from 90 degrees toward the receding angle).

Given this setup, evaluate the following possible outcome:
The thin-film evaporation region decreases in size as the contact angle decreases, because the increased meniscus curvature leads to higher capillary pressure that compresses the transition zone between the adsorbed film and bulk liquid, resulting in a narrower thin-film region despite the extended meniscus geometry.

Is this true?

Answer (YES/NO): NO